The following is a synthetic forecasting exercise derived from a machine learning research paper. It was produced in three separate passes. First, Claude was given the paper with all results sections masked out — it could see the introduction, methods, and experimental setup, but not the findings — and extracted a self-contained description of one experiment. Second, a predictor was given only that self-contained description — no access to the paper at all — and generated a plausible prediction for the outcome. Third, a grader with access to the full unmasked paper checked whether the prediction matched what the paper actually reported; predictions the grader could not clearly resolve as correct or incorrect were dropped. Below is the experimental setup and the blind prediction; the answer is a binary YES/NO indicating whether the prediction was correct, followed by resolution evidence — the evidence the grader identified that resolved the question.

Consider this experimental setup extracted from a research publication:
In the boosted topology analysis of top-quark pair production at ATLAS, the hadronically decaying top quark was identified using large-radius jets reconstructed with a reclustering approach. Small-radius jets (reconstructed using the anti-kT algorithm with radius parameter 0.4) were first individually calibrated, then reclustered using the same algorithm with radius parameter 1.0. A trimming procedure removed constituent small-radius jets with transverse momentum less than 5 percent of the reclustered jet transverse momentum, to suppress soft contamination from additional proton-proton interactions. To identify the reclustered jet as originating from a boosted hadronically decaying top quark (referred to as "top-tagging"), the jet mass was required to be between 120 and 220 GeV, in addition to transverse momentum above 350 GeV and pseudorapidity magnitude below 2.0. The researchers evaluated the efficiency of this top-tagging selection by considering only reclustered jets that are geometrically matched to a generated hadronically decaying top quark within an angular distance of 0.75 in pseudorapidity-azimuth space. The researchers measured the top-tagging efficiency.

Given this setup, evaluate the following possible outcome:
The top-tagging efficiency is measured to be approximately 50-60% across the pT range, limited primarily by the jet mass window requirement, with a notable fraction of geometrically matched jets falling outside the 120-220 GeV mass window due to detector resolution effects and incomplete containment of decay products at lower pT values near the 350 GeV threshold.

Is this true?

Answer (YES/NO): YES